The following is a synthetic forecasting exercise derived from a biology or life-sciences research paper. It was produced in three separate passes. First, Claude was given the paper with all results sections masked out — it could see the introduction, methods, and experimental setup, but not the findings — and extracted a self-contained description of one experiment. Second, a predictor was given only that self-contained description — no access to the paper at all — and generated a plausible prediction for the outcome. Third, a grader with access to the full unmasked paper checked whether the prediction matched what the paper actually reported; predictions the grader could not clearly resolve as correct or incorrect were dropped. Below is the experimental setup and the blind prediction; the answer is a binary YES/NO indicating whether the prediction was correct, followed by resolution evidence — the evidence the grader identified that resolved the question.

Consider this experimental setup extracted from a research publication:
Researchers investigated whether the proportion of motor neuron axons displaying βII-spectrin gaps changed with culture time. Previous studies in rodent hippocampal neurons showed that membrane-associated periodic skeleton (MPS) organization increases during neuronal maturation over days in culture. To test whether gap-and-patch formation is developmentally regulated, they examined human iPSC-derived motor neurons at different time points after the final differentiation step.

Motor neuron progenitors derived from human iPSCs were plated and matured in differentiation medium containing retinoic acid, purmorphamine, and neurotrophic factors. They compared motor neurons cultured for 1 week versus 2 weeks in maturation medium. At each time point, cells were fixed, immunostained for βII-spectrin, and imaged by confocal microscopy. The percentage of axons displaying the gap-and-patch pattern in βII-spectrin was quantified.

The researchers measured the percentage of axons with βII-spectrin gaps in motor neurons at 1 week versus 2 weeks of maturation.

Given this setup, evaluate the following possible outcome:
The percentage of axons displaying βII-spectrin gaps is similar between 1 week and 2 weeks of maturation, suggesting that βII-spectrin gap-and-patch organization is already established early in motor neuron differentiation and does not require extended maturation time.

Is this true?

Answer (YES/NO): NO